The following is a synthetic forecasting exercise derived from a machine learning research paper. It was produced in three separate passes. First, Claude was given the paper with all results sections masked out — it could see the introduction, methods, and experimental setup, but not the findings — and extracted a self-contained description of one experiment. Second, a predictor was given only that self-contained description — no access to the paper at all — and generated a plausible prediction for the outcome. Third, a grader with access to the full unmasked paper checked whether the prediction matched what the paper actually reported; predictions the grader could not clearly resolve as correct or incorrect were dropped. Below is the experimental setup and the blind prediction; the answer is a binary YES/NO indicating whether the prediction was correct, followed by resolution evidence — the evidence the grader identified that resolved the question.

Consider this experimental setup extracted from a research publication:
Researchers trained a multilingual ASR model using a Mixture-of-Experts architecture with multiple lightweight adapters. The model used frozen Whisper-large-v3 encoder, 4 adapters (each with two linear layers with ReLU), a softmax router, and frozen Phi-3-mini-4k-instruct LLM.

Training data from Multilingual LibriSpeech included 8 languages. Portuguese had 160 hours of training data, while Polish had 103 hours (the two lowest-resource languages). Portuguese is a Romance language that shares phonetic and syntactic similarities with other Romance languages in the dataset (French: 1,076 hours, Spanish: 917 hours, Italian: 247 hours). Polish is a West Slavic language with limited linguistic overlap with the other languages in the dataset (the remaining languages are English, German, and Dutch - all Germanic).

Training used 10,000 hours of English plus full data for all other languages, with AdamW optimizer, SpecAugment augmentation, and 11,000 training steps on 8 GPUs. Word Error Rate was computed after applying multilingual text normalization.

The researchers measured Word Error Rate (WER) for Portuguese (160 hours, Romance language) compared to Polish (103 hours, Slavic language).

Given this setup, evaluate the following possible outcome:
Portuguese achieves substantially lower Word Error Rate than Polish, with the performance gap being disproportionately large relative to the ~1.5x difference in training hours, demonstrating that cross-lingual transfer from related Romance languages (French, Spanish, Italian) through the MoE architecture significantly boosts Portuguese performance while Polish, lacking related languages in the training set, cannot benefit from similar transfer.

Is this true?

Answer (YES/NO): NO